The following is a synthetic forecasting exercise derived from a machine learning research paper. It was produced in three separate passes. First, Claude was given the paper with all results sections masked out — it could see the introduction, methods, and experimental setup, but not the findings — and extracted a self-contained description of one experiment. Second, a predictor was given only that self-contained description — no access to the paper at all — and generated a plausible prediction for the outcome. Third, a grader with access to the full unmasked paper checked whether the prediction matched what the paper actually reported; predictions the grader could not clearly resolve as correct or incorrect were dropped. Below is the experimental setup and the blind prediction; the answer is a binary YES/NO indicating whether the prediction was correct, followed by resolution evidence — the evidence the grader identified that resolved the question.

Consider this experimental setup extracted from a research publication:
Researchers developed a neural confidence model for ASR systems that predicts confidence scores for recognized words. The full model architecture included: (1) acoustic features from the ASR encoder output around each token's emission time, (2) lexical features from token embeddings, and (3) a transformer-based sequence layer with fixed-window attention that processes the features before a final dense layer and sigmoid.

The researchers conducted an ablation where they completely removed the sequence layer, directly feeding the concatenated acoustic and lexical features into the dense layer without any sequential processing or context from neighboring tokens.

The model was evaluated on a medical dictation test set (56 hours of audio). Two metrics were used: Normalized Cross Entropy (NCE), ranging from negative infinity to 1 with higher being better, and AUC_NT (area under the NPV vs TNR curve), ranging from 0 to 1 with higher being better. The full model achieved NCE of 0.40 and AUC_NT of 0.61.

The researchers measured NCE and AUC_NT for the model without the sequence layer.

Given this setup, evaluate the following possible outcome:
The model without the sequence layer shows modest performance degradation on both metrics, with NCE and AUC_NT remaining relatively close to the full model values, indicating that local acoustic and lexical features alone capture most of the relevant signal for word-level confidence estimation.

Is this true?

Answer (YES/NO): NO